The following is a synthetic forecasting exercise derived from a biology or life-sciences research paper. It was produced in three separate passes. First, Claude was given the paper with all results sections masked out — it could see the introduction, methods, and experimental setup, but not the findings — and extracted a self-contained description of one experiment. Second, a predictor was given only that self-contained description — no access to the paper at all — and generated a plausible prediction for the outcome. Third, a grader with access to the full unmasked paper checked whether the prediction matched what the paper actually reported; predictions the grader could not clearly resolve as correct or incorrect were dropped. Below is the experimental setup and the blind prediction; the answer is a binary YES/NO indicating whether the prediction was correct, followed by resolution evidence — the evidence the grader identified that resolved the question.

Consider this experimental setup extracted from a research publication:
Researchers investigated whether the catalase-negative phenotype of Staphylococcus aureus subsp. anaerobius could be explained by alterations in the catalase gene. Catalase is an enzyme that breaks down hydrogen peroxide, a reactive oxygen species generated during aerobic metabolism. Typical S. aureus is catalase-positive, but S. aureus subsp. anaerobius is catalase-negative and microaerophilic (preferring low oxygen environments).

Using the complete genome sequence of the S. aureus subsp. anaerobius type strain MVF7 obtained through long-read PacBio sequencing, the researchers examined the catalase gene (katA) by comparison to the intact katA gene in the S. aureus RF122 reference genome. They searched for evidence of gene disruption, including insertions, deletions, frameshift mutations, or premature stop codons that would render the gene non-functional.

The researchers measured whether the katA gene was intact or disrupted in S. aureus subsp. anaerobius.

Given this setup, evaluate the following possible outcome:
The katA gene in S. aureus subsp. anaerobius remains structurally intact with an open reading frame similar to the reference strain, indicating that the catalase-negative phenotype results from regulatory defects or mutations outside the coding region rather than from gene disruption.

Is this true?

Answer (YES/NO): NO